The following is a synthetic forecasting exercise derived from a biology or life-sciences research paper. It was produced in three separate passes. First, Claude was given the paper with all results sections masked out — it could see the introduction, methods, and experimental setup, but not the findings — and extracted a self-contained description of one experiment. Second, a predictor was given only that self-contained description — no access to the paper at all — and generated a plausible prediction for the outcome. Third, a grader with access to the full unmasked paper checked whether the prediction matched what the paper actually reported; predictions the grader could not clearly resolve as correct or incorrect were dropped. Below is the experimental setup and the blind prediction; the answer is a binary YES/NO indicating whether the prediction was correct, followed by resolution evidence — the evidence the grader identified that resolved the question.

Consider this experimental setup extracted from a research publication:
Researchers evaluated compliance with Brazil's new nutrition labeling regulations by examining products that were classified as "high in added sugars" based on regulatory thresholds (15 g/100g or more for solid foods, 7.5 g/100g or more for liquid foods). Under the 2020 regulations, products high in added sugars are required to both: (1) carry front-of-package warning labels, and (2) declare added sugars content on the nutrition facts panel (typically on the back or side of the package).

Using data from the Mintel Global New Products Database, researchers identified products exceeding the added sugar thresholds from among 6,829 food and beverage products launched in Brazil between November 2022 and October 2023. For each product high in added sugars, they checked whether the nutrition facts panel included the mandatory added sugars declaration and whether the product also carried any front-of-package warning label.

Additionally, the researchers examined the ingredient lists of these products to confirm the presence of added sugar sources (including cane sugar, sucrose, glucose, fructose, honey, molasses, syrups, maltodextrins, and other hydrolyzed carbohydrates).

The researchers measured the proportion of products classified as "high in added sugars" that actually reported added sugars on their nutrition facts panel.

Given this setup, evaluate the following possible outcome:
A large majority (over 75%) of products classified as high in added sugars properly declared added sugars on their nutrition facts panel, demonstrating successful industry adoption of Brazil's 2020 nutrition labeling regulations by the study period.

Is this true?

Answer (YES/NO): NO